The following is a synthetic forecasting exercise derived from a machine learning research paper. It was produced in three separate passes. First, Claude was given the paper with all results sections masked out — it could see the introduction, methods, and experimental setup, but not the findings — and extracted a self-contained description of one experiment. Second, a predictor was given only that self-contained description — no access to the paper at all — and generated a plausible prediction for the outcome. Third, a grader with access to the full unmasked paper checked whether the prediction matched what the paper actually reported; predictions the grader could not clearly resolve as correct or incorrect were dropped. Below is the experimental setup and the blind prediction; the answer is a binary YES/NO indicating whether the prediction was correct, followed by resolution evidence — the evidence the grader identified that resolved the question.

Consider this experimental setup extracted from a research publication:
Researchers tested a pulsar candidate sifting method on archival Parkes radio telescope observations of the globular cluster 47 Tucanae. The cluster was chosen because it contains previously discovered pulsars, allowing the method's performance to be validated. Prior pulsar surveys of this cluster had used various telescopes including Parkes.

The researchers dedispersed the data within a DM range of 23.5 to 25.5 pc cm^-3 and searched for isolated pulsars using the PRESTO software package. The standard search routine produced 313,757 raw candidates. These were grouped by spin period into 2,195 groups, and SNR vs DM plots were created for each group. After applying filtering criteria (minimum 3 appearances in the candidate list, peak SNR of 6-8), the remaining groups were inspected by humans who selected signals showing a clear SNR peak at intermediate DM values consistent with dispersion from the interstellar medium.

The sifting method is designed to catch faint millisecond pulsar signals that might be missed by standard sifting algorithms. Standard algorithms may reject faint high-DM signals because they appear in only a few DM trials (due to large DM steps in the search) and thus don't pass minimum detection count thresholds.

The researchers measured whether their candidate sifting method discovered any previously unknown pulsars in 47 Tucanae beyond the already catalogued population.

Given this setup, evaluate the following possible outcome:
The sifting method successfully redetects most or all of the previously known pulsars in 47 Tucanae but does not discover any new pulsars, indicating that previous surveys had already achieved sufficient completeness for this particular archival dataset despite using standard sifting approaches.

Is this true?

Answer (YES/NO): YES